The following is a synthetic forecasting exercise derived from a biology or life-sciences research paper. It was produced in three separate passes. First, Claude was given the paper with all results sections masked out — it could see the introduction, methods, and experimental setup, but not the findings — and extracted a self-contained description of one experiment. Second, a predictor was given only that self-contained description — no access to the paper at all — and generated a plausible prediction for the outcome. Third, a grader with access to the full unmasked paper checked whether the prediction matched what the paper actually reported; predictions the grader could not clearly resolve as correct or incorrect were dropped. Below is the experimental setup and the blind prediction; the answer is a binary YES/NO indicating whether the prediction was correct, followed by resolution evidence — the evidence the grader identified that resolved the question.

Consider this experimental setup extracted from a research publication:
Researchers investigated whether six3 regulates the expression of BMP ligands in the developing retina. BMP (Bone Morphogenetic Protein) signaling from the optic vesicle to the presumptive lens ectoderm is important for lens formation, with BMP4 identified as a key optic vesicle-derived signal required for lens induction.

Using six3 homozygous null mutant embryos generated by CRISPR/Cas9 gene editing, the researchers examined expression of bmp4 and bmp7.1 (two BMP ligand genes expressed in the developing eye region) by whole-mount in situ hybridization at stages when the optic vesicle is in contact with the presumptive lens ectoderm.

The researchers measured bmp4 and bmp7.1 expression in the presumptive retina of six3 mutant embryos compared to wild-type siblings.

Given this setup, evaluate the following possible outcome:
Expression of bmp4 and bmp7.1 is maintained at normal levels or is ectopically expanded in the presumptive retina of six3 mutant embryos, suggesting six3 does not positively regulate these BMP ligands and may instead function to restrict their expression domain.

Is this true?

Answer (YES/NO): NO